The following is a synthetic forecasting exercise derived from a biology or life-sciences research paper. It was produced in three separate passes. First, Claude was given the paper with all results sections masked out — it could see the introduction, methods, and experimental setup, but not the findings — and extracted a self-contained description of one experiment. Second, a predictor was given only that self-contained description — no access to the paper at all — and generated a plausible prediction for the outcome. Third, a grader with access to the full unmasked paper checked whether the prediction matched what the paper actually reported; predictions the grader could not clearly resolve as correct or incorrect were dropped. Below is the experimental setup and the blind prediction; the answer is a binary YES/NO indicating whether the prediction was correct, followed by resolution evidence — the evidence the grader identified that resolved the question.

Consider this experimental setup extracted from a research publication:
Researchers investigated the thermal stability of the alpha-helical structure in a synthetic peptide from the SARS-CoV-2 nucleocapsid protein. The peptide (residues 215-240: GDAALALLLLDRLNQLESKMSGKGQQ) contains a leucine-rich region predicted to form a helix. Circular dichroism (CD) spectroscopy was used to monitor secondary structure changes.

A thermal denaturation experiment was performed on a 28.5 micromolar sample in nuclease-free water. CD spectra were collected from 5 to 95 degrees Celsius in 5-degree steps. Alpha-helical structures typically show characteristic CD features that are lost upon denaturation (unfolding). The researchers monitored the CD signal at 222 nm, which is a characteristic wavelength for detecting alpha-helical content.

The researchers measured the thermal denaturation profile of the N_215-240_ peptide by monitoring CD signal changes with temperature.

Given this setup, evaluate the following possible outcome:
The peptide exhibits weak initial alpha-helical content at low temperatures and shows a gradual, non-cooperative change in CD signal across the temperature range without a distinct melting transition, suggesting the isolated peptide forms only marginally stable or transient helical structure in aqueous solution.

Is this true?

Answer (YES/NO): NO